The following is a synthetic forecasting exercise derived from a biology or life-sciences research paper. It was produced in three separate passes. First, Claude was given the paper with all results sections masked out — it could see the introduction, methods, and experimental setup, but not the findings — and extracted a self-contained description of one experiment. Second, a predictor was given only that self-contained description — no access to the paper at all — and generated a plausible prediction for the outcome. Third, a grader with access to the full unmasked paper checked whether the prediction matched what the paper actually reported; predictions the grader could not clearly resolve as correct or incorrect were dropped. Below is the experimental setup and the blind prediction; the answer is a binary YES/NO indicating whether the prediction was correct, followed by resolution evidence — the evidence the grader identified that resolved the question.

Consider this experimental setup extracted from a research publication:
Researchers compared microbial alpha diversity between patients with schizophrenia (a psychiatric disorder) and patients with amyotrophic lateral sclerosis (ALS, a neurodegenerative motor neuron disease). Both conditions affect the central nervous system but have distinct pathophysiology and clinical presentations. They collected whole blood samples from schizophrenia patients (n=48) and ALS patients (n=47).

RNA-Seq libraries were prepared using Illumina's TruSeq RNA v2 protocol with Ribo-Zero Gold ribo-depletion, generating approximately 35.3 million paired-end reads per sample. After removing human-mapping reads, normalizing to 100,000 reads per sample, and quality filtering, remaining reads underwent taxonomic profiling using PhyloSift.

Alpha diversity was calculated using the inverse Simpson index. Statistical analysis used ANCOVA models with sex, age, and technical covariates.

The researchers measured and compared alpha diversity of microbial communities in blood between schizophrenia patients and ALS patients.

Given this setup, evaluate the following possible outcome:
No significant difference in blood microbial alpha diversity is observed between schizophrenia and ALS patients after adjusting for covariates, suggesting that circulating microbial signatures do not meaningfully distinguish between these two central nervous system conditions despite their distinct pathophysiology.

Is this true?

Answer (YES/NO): NO